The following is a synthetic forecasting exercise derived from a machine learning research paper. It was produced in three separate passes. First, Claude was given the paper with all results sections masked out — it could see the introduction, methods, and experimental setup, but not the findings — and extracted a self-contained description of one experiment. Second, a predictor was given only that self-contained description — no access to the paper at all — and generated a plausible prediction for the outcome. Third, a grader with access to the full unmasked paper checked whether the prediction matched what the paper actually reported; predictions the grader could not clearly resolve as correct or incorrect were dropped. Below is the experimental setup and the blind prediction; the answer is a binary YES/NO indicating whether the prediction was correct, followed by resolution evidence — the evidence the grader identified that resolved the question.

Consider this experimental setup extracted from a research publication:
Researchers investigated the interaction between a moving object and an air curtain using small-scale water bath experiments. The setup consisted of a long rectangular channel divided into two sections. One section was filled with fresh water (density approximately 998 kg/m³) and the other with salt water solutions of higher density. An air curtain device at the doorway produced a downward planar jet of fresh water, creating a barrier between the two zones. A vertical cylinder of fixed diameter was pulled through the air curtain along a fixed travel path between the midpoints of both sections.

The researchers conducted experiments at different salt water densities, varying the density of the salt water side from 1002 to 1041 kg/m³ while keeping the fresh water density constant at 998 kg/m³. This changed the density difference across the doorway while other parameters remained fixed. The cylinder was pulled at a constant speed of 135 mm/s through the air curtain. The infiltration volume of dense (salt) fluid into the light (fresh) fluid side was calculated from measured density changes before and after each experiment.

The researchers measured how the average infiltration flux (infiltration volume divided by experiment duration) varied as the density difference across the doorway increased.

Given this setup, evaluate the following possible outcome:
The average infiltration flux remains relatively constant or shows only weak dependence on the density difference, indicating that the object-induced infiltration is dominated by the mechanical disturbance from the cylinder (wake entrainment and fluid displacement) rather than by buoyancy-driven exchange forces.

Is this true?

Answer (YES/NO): YES